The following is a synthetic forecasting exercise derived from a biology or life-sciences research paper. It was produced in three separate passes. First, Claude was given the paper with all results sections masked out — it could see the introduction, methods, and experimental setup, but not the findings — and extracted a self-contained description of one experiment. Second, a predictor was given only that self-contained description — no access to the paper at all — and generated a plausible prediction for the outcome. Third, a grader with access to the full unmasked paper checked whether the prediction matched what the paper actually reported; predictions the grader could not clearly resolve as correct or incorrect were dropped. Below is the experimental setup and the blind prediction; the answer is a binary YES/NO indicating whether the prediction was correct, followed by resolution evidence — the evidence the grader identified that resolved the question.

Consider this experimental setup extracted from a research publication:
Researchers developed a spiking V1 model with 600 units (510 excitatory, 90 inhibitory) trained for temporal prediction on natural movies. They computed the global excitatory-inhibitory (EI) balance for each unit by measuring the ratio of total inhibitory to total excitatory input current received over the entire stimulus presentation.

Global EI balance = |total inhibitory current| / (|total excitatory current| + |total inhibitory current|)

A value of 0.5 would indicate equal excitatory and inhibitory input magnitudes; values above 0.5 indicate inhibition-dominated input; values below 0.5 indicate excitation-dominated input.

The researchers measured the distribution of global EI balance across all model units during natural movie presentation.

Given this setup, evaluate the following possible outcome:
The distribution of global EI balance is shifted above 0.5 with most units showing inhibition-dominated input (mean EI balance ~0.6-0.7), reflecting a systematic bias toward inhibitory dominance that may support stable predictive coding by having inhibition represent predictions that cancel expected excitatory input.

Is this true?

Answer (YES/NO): NO